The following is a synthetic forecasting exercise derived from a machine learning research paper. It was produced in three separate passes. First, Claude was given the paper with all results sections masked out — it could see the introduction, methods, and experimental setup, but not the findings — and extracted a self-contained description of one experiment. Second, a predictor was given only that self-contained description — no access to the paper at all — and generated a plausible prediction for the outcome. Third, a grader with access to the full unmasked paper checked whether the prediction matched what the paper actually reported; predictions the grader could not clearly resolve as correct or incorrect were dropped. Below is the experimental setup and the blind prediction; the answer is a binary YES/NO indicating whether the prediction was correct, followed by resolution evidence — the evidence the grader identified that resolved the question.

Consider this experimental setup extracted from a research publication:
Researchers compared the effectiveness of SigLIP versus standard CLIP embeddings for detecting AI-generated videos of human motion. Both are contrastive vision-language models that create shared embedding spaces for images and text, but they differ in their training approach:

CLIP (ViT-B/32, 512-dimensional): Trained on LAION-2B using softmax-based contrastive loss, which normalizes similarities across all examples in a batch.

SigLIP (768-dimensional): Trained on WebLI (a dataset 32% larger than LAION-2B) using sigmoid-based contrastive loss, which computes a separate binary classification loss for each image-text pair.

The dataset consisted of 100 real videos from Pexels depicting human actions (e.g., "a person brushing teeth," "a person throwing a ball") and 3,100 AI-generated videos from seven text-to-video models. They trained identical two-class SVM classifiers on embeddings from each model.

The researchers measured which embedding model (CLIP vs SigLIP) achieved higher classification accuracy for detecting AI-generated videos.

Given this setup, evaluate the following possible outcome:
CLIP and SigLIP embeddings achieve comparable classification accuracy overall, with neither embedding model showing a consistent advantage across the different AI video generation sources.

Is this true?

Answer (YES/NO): NO